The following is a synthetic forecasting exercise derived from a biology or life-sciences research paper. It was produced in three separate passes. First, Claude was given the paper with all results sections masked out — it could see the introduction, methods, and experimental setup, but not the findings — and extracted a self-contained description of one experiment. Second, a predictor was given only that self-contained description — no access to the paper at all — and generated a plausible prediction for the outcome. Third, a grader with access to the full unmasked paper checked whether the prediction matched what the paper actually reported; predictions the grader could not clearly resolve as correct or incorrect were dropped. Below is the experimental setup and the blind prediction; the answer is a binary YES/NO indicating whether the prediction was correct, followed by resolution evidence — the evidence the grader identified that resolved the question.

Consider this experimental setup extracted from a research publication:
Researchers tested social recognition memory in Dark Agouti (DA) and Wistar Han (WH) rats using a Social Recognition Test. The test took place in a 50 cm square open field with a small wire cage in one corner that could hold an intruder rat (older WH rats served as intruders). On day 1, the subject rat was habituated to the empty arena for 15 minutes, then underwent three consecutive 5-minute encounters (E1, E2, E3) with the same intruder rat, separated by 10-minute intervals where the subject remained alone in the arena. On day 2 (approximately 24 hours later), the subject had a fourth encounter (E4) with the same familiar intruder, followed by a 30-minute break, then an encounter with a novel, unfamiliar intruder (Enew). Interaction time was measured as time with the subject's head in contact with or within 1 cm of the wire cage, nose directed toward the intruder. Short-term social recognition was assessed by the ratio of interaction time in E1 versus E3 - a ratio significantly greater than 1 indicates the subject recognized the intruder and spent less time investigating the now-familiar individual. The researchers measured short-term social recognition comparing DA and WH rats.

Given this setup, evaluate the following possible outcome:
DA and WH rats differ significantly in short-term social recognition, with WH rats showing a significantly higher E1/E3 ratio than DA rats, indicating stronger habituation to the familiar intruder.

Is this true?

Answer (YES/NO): NO